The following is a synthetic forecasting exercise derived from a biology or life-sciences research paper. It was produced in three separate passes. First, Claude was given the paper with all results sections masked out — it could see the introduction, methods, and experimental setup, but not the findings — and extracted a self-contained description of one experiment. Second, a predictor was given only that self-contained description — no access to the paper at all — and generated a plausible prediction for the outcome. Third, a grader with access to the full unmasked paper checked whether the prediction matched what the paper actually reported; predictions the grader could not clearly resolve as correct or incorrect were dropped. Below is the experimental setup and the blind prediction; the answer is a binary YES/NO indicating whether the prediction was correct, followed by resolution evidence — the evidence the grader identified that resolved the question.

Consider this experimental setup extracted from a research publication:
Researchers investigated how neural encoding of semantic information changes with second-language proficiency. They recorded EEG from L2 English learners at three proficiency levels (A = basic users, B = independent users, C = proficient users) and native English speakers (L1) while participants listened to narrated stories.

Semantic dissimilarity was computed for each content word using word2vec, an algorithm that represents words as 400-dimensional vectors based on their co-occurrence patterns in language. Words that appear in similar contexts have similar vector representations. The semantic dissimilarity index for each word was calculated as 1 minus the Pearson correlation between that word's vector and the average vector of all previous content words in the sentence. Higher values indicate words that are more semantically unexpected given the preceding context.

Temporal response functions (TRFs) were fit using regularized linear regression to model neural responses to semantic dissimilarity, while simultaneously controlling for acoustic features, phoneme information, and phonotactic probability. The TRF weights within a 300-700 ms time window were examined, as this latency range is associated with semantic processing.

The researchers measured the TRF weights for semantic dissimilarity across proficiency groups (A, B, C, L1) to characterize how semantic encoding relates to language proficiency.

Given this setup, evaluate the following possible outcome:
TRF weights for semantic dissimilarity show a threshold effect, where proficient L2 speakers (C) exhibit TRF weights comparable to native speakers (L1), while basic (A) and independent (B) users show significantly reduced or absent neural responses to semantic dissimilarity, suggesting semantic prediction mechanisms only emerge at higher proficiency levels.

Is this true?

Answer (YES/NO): NO